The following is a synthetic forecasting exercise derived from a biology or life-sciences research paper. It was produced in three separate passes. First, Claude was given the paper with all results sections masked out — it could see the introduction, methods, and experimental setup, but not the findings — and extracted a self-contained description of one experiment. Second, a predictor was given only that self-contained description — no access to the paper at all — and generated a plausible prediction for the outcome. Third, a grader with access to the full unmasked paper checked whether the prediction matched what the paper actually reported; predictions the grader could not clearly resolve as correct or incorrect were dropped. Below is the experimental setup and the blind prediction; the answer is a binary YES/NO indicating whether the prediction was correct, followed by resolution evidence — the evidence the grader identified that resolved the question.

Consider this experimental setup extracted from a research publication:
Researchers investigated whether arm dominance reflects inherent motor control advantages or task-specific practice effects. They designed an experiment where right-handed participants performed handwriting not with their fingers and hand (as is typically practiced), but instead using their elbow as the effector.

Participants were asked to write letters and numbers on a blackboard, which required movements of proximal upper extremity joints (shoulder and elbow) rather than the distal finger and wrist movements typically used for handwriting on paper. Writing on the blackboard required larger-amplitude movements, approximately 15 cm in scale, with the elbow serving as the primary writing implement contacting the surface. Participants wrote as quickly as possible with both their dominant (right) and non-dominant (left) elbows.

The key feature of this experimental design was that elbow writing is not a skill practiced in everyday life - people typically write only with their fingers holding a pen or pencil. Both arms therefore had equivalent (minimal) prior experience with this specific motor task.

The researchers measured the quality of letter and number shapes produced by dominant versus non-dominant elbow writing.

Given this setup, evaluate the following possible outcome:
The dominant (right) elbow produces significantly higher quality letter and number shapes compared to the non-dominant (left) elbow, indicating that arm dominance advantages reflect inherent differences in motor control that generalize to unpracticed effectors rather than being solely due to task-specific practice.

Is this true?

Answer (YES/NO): NO